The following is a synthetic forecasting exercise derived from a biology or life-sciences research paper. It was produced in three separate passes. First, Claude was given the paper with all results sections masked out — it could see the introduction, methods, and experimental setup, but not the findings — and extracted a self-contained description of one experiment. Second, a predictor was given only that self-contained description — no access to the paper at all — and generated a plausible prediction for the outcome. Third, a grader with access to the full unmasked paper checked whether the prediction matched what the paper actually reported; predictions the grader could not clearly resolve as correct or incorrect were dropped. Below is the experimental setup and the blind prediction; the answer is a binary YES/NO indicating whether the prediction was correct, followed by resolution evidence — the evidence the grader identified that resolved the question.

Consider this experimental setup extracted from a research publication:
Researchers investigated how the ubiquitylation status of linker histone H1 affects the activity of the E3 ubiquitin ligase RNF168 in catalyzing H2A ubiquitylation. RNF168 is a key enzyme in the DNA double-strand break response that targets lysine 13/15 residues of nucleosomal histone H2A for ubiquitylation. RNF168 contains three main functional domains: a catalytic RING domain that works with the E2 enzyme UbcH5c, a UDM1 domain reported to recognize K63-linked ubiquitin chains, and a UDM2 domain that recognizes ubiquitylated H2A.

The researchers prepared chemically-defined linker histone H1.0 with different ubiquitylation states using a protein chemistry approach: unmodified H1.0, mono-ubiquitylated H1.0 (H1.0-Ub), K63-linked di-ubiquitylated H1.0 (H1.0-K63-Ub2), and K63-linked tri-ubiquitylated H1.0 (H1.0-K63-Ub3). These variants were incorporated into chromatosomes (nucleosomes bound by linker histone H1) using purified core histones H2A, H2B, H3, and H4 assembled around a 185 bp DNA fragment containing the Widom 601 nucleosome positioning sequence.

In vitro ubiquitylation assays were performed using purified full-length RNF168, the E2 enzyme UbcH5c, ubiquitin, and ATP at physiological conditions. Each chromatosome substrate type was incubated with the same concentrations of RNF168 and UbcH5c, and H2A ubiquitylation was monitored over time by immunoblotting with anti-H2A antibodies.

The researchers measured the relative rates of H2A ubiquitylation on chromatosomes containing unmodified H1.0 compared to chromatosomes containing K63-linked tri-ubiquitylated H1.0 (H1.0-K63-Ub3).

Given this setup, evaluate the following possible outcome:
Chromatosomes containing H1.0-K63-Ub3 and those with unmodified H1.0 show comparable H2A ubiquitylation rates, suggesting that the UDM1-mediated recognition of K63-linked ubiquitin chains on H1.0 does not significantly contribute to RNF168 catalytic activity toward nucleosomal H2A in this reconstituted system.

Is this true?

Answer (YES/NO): NO